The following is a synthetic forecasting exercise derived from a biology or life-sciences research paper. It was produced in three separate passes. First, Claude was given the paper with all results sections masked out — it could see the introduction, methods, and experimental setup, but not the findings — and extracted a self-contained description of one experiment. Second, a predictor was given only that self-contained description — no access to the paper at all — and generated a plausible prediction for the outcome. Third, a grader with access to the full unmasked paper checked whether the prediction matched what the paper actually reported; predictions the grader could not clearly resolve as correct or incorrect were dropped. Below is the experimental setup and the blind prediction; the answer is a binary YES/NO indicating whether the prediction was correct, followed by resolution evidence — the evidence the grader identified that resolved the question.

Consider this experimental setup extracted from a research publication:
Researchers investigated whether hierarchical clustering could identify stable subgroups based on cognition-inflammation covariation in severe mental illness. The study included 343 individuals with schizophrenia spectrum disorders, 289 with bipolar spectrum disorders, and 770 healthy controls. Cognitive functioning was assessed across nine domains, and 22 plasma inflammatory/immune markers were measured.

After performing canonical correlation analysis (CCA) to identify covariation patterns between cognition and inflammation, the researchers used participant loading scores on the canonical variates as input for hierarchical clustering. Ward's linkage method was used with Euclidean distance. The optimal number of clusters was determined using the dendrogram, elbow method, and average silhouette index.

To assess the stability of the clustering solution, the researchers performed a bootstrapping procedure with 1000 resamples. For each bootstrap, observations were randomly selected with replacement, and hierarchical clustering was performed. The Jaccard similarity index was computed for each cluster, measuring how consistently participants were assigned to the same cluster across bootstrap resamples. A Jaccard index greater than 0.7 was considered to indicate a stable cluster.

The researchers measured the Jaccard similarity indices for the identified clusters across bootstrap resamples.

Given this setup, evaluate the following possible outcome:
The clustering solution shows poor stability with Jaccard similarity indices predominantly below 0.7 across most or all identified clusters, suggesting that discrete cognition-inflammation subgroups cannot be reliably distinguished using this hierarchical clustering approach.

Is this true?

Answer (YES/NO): NO